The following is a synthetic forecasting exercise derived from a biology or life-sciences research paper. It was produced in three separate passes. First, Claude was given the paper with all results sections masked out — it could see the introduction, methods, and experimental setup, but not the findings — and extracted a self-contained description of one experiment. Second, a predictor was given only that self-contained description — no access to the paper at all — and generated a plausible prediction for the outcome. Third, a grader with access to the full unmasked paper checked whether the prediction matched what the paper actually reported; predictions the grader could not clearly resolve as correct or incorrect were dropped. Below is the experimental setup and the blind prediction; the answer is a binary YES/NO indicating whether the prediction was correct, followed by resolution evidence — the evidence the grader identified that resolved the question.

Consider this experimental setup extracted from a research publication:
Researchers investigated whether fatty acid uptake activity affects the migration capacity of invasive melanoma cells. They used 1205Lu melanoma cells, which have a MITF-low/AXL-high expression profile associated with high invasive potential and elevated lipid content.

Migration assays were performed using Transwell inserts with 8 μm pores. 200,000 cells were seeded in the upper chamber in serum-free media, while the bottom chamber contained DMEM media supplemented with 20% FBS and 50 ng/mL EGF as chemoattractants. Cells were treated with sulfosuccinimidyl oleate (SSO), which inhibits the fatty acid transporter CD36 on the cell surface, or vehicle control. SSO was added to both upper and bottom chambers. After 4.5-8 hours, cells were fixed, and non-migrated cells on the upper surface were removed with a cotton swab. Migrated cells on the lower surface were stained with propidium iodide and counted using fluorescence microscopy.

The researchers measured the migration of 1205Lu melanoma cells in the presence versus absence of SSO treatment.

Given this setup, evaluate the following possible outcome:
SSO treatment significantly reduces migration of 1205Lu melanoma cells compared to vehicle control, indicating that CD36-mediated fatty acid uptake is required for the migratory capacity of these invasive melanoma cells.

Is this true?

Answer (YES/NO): YES